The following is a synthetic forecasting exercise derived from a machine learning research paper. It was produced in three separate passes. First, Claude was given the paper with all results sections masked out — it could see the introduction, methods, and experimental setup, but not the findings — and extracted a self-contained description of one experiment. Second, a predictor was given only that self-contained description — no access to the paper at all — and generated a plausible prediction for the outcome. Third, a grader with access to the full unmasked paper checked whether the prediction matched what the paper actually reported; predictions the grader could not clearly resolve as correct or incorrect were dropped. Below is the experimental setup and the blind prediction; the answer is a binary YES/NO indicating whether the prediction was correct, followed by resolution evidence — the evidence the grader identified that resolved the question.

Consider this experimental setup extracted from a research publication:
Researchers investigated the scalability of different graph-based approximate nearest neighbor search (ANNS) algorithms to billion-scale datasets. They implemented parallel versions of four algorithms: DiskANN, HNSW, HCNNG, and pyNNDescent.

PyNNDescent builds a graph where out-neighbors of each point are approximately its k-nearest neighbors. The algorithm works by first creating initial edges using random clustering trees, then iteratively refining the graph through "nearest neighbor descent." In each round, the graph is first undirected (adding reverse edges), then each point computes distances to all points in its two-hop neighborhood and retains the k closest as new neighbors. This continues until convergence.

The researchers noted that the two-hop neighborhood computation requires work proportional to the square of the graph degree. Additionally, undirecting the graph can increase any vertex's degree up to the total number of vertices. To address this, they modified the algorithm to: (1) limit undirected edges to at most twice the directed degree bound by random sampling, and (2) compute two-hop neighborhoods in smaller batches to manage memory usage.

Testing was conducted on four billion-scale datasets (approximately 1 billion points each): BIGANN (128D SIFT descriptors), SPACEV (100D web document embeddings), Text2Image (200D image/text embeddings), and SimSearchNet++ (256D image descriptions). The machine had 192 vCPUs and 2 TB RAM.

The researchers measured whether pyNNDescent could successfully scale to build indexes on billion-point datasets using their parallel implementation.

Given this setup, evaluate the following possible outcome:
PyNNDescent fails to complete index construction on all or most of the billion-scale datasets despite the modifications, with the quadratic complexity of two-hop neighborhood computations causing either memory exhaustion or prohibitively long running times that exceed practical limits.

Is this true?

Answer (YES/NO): YES